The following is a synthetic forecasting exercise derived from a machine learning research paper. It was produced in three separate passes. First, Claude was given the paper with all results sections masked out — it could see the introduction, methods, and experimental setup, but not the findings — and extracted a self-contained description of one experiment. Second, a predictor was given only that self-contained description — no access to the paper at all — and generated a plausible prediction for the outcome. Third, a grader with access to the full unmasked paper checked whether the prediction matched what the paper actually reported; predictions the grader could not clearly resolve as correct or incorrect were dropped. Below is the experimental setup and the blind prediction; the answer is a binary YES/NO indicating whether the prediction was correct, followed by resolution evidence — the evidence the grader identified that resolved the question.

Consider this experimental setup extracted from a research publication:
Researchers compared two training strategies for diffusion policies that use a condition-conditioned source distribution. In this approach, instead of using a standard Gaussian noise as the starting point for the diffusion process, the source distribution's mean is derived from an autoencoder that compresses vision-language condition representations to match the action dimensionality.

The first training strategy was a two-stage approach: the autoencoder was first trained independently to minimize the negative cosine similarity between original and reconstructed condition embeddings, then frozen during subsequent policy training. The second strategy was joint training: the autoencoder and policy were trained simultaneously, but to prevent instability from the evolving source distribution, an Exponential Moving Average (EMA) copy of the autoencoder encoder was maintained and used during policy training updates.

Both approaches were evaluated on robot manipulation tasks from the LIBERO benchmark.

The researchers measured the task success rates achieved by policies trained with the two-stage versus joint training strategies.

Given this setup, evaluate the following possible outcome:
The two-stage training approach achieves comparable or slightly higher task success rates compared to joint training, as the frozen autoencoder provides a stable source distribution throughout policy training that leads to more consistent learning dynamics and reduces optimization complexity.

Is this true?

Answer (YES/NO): YES